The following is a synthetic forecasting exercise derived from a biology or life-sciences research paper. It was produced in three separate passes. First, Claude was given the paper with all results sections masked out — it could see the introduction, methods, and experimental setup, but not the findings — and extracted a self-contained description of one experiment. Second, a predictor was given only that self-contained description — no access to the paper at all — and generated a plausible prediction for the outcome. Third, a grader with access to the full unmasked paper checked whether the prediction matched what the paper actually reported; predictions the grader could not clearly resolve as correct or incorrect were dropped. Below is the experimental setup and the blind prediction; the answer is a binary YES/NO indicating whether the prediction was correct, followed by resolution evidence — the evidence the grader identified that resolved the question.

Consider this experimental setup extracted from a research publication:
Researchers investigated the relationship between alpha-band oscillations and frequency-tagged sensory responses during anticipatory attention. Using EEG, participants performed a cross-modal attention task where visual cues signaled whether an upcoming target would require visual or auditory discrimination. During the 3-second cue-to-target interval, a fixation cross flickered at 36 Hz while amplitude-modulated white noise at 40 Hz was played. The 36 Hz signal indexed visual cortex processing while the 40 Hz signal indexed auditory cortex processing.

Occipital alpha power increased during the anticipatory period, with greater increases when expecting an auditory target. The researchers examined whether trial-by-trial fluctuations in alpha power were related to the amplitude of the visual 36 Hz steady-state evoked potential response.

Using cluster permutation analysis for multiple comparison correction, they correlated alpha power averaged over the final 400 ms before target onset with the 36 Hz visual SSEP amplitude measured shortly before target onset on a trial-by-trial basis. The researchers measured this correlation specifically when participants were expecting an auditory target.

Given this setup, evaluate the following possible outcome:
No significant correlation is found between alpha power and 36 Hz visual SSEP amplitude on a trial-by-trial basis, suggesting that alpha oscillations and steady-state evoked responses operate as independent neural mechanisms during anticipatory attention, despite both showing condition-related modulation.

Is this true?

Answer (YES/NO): NO